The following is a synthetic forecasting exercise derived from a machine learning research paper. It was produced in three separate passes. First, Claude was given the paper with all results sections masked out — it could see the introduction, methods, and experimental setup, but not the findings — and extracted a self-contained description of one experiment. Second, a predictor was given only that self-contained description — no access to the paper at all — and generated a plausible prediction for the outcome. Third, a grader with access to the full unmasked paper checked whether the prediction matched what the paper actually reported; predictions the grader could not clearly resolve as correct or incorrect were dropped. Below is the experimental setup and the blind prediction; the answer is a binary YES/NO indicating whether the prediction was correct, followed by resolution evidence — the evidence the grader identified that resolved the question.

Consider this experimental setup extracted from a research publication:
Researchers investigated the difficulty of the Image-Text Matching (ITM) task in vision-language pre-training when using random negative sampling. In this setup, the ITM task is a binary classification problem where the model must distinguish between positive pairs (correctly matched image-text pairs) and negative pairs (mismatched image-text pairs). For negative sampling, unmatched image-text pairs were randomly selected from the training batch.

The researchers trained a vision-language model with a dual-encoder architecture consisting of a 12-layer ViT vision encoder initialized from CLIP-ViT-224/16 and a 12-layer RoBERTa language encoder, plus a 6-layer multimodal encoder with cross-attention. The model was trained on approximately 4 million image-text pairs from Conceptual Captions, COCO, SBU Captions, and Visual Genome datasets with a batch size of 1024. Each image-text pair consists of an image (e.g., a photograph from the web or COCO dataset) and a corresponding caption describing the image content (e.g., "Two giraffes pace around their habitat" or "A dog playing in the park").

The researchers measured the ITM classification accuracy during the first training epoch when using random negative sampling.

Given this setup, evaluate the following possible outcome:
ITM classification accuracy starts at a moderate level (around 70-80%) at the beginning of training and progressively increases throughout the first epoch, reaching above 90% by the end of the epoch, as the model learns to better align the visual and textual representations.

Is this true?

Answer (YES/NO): NO